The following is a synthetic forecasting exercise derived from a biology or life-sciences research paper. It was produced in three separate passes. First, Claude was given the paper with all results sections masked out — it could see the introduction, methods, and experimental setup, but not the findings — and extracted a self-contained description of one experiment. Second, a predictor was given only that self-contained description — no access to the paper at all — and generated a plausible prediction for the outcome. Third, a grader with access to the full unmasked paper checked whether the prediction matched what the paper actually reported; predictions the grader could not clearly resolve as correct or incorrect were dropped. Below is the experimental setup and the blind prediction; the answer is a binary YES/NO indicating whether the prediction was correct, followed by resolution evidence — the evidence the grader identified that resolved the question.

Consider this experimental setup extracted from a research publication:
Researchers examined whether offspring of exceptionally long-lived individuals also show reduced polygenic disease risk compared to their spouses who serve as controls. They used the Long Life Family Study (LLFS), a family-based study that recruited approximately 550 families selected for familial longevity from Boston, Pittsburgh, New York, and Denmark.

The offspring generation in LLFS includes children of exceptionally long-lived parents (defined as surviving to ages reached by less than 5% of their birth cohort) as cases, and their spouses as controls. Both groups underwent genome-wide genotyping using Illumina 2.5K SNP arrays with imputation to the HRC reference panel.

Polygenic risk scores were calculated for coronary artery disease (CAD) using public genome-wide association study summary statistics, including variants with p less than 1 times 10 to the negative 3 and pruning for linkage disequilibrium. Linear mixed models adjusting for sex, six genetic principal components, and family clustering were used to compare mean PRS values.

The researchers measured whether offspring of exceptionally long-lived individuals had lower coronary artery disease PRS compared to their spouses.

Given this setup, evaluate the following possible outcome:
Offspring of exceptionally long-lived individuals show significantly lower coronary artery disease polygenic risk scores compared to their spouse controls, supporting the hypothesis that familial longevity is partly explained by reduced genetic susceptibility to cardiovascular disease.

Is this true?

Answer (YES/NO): YES